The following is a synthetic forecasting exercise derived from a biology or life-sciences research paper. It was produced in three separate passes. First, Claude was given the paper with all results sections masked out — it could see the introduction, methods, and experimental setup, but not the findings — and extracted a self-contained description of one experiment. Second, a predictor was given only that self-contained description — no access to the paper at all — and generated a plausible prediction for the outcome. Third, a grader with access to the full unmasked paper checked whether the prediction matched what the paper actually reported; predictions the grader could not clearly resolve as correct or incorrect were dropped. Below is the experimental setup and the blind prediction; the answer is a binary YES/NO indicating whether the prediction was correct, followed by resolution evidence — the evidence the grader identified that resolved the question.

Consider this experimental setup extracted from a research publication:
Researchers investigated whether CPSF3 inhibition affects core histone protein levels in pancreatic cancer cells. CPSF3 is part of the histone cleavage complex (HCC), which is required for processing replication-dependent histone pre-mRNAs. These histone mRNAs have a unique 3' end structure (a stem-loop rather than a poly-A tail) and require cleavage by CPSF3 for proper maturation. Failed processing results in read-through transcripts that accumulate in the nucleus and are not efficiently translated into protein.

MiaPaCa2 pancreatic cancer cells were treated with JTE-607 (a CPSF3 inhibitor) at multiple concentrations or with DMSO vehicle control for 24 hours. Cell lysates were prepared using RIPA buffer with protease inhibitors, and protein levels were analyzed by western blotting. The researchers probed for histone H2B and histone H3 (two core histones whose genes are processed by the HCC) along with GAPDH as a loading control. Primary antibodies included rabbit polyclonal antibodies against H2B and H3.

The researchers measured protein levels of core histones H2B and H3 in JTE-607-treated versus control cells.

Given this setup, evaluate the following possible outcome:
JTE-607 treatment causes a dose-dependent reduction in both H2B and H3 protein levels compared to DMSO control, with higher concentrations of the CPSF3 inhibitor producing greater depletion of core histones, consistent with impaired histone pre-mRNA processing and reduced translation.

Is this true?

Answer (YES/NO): YES